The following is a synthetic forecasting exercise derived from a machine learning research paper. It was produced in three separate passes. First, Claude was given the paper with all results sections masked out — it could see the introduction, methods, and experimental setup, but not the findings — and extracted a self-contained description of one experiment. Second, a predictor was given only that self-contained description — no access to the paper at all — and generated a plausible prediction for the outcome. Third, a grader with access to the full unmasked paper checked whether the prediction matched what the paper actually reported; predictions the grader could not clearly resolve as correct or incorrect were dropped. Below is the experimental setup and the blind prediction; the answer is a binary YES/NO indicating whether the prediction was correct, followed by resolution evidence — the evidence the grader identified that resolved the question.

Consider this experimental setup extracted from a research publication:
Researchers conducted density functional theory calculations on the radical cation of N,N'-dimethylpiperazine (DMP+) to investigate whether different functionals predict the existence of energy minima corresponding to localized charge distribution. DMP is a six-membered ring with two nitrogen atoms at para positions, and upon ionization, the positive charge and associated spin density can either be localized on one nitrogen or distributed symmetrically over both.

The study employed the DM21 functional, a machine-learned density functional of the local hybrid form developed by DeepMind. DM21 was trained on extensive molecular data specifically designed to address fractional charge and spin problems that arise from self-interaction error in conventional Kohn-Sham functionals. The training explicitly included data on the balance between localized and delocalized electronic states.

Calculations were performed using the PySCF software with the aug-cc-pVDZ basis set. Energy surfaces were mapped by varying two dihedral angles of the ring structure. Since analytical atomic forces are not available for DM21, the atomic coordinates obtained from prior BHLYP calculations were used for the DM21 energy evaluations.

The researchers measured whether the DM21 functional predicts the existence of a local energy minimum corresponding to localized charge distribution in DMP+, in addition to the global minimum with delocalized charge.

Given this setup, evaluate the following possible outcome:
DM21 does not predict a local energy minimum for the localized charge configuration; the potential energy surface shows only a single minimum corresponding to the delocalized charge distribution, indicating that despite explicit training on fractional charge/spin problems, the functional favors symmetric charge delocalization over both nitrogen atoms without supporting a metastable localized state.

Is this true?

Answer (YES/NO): YES